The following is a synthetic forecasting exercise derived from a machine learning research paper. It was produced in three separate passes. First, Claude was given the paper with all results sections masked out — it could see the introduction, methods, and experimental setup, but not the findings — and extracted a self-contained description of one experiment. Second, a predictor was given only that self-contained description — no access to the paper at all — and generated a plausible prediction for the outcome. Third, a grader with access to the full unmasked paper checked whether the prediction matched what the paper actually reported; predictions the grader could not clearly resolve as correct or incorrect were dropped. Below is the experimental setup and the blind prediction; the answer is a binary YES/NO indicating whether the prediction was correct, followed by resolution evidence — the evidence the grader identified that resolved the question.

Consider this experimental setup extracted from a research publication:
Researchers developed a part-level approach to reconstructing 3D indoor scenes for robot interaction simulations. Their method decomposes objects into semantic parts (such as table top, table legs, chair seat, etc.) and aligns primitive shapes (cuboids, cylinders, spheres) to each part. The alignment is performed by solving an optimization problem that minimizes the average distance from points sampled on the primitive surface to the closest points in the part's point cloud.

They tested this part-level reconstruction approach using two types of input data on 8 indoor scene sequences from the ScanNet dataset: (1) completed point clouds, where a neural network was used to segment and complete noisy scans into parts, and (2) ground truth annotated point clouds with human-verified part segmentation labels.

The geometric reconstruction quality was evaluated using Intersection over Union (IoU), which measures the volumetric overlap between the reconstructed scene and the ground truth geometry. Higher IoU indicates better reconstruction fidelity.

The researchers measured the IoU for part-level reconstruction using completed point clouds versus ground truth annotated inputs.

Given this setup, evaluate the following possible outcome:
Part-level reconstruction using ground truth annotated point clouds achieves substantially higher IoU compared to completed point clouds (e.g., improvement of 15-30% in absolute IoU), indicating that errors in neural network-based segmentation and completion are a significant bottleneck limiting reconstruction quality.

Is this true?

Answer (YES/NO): YES